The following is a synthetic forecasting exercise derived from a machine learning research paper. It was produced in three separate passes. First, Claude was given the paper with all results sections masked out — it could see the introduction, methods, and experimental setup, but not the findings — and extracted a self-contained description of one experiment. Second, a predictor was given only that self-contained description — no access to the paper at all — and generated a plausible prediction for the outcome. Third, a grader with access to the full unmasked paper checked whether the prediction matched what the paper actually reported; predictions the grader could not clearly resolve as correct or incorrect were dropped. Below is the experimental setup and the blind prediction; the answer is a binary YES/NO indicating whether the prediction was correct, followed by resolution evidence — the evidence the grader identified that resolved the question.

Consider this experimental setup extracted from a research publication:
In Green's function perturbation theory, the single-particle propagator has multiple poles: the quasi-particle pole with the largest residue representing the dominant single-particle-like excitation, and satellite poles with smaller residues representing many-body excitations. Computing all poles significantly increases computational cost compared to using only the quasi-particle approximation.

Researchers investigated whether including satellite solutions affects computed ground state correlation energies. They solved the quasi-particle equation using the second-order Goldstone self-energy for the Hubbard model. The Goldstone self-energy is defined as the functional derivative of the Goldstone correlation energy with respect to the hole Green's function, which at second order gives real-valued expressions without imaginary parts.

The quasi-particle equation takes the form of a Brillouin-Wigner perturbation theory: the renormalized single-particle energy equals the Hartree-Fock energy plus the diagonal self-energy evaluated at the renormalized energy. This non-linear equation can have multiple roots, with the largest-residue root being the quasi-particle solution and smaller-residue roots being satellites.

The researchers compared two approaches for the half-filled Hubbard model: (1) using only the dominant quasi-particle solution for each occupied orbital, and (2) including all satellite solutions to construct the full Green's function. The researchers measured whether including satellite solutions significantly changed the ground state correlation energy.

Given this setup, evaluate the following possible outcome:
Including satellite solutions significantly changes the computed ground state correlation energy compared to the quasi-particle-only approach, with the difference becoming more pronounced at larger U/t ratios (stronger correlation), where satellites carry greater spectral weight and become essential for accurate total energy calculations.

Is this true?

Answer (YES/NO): NO